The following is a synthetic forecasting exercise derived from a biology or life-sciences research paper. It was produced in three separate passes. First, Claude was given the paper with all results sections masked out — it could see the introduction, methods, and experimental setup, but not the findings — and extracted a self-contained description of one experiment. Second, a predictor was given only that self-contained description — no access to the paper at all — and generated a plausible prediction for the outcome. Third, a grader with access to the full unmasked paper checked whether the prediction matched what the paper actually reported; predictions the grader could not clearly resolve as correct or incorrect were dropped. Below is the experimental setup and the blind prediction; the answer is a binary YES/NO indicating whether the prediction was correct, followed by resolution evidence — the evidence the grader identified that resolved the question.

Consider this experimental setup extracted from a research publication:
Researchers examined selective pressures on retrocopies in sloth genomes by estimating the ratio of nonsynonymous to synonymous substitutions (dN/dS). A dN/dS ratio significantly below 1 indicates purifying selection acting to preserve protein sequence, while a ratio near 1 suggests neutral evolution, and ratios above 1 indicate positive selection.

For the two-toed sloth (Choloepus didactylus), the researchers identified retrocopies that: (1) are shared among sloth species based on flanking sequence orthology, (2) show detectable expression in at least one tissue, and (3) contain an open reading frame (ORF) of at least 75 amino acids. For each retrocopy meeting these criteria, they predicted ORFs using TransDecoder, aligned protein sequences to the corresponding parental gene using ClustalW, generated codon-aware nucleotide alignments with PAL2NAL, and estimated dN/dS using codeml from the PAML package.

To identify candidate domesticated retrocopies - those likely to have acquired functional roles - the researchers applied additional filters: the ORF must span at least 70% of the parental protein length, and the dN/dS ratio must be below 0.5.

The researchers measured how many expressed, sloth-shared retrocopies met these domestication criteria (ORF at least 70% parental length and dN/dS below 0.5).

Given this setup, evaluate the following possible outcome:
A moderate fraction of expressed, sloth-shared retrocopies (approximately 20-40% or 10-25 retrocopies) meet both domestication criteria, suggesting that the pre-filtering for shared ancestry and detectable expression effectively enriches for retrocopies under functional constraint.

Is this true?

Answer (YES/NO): NO